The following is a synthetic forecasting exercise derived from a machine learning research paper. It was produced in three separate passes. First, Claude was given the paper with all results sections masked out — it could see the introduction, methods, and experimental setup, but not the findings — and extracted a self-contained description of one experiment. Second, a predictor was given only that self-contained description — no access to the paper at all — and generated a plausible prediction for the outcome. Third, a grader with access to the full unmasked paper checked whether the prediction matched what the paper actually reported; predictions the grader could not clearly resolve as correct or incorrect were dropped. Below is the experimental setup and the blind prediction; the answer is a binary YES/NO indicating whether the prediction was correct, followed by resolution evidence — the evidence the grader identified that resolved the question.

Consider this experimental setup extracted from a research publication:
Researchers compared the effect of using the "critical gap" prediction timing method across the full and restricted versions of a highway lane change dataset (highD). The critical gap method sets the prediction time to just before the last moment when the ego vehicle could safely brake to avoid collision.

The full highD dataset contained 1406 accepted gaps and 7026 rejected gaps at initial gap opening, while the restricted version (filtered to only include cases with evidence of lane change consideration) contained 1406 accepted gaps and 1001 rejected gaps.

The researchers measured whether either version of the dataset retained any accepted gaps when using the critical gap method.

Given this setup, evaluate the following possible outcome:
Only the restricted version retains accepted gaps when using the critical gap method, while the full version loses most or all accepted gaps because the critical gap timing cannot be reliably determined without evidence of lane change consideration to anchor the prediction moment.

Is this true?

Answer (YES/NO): NO